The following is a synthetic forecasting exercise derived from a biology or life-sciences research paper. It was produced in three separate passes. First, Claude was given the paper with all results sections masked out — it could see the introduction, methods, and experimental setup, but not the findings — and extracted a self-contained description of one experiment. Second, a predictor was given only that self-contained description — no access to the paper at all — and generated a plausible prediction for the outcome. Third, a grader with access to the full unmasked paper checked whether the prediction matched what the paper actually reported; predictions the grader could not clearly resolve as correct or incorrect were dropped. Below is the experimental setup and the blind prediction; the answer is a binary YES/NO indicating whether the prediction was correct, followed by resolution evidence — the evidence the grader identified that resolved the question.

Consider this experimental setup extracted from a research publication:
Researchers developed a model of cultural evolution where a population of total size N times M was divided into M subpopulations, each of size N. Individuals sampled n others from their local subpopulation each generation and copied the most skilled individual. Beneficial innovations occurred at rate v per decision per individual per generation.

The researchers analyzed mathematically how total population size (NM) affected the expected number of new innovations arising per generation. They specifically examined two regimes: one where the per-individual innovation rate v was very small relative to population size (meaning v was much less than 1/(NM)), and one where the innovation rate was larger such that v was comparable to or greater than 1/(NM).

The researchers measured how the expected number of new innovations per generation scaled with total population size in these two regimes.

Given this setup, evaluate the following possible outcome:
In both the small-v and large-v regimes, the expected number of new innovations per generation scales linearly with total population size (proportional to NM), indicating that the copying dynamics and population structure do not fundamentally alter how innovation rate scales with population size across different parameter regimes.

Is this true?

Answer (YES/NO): NO